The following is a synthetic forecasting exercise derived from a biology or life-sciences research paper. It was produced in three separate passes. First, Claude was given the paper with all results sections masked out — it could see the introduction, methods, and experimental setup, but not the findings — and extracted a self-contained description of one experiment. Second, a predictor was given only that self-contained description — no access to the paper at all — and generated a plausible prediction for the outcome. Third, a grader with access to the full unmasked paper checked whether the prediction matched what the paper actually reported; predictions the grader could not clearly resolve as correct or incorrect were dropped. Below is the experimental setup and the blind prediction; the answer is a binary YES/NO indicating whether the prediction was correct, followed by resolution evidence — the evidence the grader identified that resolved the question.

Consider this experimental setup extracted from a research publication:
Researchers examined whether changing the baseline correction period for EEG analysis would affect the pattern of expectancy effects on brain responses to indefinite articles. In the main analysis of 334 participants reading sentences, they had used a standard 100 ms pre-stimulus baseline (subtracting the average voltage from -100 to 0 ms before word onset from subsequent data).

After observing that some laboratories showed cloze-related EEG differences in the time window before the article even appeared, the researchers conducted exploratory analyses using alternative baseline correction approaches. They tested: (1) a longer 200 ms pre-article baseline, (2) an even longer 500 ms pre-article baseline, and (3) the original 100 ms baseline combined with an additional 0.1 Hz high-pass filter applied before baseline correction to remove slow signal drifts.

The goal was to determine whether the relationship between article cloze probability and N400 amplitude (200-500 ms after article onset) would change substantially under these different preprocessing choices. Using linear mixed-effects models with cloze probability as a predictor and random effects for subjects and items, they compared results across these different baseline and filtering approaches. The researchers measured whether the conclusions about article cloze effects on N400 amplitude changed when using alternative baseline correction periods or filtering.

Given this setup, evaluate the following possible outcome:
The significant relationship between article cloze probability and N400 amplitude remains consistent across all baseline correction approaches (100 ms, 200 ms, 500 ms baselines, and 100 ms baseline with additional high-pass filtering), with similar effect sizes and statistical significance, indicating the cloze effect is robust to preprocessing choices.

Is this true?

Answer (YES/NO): NO